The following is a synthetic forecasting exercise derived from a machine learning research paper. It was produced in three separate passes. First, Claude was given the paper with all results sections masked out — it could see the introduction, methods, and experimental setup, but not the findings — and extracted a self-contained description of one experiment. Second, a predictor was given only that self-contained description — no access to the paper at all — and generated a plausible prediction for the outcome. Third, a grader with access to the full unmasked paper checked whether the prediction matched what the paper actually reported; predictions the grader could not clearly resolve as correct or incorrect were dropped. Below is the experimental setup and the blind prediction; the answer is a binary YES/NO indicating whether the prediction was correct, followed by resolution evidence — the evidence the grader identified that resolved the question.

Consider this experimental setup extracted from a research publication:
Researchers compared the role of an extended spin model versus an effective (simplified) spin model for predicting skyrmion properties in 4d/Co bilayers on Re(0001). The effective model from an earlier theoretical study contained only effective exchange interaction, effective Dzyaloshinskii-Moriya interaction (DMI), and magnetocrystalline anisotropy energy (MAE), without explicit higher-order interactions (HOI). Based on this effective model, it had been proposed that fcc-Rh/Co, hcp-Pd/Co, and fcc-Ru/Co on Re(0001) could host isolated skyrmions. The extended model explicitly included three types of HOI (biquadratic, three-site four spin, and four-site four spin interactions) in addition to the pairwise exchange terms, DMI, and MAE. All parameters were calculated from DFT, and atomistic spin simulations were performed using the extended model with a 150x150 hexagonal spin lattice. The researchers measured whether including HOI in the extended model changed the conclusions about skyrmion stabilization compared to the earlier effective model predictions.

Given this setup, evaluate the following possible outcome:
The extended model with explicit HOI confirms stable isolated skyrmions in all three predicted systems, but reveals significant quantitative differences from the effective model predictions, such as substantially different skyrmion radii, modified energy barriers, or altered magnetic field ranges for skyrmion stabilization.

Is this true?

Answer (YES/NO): NO